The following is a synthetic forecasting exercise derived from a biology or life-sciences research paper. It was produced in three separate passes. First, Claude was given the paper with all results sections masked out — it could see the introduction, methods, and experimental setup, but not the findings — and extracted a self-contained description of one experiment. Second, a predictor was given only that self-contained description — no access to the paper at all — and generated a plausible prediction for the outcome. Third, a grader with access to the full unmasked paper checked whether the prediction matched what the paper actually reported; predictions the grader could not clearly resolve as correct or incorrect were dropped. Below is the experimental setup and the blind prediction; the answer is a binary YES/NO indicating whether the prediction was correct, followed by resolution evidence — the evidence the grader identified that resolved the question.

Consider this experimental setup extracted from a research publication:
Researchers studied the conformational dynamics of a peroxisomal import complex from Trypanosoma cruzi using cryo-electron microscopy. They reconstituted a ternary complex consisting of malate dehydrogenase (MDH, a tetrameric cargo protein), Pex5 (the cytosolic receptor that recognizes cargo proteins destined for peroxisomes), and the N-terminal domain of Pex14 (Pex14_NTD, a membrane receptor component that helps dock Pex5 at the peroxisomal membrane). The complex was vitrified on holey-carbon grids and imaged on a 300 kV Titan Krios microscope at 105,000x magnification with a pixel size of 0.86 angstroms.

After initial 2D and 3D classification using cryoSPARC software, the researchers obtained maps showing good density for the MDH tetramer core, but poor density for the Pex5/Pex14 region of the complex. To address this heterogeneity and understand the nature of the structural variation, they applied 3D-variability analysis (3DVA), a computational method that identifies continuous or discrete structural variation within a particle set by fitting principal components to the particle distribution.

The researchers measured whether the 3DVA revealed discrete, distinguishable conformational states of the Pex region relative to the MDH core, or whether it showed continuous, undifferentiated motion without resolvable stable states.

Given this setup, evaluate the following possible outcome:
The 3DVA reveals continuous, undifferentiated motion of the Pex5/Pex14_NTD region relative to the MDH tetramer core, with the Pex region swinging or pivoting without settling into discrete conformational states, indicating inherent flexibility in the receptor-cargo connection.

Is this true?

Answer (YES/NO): YES